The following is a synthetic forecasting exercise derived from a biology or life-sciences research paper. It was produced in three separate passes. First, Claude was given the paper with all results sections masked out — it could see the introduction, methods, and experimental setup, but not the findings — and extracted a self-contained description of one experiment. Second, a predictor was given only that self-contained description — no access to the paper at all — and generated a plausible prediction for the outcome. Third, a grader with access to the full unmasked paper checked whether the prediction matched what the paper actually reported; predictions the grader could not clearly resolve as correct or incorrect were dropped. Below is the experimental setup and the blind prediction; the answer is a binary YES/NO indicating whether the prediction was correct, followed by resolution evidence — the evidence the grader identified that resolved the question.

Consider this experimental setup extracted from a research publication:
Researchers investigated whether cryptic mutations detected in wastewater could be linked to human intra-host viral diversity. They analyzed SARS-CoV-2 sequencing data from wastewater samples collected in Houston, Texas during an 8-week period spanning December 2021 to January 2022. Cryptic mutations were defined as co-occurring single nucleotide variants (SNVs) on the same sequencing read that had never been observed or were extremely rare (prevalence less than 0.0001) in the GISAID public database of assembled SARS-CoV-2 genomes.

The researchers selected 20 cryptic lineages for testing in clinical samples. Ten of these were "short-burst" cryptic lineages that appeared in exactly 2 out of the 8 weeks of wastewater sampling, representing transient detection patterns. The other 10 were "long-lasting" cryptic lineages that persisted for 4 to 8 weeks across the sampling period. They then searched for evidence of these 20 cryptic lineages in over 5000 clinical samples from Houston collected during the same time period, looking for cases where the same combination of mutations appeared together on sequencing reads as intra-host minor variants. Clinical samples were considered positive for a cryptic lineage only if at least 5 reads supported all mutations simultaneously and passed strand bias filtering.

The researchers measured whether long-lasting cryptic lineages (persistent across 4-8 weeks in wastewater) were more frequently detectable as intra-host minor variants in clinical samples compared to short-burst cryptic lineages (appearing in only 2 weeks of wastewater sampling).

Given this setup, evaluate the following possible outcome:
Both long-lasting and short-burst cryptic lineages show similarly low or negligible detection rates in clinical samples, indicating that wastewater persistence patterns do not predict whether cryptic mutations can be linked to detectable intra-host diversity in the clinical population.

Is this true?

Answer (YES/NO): NO